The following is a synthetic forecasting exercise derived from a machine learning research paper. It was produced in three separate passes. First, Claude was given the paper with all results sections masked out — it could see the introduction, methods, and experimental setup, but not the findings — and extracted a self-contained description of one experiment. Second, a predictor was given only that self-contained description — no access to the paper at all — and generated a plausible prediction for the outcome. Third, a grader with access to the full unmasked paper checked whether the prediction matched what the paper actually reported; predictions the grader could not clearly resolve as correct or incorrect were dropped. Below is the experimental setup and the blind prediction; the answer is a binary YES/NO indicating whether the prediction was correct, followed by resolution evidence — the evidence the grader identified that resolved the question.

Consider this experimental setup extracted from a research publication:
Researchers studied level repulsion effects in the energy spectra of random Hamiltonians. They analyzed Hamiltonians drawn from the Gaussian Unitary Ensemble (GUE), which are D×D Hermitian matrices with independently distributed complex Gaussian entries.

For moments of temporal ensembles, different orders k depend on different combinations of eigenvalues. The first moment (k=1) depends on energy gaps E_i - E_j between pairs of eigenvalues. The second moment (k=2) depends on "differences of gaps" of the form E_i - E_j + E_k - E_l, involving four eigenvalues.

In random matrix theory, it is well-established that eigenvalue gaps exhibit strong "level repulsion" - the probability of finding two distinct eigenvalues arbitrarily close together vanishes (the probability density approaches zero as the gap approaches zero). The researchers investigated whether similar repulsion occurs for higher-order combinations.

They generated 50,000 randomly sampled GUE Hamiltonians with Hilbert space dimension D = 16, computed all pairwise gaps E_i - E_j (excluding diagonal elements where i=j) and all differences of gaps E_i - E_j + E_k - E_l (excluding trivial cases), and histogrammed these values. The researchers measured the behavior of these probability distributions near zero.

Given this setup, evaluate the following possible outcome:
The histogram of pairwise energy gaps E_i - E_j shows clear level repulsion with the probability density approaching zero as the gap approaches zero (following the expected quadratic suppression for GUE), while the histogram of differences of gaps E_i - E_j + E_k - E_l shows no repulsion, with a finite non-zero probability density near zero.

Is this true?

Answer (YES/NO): NO